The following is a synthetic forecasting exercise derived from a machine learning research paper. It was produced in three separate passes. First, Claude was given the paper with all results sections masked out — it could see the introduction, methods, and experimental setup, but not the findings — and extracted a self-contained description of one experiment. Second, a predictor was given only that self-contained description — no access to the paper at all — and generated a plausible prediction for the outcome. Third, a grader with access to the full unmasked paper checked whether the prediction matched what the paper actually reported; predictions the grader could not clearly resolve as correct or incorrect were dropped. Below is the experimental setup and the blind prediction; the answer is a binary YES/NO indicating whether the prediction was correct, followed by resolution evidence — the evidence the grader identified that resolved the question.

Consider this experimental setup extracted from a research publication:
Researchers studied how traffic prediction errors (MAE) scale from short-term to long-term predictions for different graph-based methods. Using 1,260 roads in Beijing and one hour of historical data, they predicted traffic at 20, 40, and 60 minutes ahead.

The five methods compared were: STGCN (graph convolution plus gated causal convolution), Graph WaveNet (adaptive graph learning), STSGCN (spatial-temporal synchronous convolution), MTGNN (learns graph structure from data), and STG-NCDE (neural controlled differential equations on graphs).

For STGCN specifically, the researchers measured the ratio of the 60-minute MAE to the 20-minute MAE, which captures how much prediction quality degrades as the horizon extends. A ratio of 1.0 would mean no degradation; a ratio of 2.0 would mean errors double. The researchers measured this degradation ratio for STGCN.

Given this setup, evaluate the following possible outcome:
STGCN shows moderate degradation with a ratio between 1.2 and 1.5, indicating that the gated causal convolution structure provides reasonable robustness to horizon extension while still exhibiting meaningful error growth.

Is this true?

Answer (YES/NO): NO